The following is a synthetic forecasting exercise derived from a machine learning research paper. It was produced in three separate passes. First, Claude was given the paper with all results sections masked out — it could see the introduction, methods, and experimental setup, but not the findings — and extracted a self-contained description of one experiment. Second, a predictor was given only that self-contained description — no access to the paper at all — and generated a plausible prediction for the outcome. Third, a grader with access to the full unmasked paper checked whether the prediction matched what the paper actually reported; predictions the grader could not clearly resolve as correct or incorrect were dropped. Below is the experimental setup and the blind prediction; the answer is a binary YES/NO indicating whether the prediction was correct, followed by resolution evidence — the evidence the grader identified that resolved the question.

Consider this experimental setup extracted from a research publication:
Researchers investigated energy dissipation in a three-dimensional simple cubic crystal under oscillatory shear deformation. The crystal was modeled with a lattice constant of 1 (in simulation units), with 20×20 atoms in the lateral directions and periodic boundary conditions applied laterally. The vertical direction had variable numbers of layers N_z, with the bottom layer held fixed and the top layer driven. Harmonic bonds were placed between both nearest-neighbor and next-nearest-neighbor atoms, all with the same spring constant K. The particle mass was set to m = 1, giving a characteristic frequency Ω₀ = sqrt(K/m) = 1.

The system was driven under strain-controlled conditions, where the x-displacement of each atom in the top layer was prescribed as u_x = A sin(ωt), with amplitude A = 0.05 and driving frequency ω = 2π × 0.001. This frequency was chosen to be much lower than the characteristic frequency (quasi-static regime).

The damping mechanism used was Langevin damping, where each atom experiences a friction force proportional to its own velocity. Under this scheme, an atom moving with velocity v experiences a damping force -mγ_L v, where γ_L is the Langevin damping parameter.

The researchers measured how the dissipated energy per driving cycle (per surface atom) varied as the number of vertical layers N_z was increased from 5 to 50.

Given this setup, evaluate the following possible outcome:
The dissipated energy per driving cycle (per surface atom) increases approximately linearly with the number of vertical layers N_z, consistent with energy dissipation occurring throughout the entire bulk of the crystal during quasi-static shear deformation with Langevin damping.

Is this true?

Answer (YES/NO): NO